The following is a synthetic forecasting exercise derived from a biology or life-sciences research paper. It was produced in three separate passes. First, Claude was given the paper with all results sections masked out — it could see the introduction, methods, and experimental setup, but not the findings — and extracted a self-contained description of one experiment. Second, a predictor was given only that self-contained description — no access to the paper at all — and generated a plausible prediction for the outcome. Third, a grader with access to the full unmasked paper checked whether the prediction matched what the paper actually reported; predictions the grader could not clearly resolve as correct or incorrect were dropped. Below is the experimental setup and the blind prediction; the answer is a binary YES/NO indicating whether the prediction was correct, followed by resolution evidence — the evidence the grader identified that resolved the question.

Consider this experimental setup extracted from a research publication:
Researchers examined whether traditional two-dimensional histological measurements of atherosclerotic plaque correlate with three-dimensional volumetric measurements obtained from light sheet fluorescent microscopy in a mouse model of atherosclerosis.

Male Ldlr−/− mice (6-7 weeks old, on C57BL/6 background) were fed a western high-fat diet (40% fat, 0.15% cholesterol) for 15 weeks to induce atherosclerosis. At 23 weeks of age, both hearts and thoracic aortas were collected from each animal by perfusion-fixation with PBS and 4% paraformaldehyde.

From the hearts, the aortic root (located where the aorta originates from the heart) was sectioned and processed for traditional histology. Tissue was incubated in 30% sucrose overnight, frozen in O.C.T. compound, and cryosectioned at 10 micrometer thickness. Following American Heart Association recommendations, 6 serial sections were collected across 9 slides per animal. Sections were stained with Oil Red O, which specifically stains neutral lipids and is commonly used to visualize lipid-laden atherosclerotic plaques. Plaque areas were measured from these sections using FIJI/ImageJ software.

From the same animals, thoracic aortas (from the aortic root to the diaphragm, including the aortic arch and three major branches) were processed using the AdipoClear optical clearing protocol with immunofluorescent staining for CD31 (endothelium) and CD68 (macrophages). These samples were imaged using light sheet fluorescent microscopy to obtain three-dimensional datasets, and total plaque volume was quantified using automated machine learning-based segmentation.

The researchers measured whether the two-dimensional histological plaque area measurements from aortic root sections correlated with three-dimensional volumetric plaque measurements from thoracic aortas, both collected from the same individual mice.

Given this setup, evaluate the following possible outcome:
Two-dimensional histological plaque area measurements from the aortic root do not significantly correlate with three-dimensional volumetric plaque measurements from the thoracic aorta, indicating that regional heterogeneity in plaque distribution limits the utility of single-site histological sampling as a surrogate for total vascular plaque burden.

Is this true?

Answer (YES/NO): NO